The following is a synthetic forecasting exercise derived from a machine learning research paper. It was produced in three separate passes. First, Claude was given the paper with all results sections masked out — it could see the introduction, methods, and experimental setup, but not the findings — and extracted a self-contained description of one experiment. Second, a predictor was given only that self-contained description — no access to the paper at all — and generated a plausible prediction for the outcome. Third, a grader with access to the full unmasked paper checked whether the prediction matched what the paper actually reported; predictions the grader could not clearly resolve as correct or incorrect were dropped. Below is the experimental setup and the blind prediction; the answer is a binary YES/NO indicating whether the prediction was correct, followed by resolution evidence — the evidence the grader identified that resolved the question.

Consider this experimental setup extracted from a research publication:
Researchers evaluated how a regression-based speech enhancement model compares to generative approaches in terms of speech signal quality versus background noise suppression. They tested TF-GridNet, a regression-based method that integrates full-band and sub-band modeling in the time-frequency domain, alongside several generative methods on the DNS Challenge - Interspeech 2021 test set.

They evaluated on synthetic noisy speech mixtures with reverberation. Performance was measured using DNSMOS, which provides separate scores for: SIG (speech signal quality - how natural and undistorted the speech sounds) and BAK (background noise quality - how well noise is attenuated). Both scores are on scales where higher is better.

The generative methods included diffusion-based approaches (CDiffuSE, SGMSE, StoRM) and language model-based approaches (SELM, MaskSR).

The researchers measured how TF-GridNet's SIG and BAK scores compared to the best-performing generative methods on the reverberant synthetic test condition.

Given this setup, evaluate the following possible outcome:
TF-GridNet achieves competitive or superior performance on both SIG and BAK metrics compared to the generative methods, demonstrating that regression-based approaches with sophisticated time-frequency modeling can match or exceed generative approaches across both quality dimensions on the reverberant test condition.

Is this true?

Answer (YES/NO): NO